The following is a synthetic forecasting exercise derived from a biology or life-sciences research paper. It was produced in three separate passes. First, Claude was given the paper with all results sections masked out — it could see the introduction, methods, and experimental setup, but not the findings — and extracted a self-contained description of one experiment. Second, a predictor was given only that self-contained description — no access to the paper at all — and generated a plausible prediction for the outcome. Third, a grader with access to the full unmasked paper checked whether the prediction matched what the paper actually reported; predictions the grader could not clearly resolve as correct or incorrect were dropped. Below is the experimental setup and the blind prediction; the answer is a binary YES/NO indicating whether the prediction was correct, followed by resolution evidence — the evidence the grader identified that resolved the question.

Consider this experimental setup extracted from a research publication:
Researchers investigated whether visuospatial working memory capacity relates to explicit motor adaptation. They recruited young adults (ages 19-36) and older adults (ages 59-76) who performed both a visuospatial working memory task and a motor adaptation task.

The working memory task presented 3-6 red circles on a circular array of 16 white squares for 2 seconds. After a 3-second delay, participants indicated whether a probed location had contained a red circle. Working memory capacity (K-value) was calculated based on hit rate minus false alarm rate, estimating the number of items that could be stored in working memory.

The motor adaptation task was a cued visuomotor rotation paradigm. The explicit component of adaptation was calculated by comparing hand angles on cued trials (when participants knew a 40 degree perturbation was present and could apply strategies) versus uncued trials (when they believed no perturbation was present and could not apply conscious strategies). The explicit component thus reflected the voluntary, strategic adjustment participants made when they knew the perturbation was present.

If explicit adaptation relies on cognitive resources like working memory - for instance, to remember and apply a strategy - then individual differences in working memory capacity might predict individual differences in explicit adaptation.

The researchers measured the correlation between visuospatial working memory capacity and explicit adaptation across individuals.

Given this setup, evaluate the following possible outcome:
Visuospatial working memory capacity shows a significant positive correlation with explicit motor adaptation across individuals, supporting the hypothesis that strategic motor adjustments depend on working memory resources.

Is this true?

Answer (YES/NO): YES